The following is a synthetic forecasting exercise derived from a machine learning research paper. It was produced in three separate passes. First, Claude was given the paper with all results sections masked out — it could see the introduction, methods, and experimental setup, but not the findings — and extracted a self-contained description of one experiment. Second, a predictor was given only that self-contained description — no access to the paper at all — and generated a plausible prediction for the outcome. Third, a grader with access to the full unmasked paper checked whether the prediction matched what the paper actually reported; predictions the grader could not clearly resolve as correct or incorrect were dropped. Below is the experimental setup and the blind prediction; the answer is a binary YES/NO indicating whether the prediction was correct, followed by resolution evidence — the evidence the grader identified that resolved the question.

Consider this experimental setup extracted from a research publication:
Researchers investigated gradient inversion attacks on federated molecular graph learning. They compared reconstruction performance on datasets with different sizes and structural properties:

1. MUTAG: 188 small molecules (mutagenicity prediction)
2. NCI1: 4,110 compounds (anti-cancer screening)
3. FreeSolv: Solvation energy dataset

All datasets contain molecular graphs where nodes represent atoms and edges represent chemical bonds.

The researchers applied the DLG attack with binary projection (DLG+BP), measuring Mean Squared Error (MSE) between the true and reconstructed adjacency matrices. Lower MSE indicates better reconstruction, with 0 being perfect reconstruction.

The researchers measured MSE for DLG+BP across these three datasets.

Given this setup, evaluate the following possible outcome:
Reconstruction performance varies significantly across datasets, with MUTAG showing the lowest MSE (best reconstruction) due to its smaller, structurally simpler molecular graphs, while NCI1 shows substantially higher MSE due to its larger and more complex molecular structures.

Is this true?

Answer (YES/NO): NO